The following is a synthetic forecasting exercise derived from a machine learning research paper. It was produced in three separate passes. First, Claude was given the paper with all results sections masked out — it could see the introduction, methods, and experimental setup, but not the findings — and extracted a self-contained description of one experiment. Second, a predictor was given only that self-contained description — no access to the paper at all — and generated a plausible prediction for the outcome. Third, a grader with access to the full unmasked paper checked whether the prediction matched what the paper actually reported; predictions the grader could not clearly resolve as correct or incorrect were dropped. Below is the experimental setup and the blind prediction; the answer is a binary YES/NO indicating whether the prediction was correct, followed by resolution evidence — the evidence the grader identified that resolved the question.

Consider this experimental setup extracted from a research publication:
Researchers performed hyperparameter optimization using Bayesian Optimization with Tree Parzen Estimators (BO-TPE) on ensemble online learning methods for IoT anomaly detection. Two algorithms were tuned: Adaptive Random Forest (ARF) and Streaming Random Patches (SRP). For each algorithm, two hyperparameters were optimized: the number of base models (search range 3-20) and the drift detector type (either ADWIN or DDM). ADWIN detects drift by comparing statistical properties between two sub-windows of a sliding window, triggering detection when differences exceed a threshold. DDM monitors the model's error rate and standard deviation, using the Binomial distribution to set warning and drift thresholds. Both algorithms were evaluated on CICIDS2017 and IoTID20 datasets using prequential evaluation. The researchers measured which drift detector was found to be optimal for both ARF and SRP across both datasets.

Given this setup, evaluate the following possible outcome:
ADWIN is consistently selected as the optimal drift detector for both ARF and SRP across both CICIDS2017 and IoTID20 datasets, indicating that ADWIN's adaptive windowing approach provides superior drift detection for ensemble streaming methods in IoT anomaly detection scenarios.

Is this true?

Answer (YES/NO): NO